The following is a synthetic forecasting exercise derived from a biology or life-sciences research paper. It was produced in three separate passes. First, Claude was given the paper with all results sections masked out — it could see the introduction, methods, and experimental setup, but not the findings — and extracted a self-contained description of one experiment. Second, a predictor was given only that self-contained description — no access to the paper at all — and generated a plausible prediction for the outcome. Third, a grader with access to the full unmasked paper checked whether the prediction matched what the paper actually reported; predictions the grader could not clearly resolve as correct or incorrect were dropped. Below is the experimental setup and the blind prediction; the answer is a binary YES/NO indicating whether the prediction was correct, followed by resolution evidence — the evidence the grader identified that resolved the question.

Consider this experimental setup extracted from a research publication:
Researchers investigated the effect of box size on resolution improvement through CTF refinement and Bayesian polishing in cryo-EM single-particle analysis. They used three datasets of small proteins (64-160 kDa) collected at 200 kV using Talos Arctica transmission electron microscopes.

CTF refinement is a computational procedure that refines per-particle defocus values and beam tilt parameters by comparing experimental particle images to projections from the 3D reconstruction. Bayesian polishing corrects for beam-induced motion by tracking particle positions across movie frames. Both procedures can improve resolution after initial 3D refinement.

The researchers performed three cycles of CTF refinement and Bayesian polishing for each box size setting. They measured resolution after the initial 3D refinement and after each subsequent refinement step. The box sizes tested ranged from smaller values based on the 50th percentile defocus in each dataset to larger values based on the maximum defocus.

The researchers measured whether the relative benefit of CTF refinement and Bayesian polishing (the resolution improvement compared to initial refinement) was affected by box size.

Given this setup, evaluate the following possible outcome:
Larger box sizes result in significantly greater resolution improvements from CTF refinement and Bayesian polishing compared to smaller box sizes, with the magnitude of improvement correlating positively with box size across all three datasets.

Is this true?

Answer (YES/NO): NO